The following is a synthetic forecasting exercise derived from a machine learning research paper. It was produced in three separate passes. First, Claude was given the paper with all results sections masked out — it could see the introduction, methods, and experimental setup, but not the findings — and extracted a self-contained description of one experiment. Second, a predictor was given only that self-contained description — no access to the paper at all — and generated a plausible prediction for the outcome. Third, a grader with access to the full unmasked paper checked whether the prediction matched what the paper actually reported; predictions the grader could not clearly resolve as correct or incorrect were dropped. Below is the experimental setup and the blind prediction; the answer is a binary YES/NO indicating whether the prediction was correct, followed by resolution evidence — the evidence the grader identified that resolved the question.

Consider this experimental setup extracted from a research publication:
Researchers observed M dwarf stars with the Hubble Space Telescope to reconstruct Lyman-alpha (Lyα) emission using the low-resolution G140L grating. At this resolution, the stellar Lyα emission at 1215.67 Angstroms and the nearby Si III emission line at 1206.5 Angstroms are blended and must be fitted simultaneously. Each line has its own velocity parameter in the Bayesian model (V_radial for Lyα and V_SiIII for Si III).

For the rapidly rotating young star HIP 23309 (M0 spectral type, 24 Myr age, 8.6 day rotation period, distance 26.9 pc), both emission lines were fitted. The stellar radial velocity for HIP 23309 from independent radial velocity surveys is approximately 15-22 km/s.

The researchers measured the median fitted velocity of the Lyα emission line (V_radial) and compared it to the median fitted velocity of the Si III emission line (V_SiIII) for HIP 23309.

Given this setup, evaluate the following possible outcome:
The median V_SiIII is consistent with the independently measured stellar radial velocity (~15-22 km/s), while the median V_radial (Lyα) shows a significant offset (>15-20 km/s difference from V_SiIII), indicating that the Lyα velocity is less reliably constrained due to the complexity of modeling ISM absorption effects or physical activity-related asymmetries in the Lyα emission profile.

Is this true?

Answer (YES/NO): NO